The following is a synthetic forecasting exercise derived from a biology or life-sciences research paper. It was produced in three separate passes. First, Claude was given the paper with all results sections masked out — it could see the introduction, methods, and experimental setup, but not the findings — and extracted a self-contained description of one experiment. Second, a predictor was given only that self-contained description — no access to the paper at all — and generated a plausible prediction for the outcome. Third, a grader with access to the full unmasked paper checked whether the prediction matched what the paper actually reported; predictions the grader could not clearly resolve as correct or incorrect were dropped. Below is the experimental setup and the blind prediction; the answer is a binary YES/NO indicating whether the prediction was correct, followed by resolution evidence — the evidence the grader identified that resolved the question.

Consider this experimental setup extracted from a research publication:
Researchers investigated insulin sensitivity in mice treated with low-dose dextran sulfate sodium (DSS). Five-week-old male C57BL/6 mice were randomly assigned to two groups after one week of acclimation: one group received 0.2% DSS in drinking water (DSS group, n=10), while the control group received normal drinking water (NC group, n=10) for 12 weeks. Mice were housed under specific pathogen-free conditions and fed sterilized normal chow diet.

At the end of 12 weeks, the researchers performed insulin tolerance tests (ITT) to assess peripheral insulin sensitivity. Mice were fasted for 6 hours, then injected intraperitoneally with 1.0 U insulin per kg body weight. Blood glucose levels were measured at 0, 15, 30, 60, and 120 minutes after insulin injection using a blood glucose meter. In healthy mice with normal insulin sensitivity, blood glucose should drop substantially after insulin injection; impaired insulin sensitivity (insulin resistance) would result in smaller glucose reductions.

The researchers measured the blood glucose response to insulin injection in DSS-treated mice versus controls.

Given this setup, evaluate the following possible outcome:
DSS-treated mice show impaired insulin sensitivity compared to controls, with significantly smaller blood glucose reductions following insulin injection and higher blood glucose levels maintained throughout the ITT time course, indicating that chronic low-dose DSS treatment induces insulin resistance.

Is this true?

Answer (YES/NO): NO